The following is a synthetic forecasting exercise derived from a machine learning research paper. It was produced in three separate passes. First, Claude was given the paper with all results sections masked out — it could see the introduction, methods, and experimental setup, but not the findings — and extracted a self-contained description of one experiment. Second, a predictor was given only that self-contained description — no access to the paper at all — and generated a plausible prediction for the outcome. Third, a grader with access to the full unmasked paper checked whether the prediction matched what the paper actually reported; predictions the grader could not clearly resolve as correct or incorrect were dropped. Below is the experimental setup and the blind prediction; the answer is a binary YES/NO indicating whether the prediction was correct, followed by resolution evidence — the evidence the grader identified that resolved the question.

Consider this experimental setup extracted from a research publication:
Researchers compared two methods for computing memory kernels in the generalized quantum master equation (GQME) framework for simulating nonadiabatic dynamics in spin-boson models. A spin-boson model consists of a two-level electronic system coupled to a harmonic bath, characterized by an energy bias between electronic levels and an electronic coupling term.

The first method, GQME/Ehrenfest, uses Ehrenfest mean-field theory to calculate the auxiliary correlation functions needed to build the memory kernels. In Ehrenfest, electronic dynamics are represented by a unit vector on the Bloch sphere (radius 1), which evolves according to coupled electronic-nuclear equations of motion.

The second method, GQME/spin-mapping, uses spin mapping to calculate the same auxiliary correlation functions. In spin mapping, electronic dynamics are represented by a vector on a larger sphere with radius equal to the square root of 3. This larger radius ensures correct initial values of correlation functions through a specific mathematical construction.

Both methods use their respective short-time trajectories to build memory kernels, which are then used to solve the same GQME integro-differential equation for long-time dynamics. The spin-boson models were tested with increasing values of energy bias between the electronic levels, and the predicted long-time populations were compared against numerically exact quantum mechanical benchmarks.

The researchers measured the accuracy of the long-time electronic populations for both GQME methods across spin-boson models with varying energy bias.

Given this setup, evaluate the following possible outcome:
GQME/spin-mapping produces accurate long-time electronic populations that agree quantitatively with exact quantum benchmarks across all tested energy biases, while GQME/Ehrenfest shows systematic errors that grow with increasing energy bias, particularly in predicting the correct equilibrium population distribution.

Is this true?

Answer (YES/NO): YES